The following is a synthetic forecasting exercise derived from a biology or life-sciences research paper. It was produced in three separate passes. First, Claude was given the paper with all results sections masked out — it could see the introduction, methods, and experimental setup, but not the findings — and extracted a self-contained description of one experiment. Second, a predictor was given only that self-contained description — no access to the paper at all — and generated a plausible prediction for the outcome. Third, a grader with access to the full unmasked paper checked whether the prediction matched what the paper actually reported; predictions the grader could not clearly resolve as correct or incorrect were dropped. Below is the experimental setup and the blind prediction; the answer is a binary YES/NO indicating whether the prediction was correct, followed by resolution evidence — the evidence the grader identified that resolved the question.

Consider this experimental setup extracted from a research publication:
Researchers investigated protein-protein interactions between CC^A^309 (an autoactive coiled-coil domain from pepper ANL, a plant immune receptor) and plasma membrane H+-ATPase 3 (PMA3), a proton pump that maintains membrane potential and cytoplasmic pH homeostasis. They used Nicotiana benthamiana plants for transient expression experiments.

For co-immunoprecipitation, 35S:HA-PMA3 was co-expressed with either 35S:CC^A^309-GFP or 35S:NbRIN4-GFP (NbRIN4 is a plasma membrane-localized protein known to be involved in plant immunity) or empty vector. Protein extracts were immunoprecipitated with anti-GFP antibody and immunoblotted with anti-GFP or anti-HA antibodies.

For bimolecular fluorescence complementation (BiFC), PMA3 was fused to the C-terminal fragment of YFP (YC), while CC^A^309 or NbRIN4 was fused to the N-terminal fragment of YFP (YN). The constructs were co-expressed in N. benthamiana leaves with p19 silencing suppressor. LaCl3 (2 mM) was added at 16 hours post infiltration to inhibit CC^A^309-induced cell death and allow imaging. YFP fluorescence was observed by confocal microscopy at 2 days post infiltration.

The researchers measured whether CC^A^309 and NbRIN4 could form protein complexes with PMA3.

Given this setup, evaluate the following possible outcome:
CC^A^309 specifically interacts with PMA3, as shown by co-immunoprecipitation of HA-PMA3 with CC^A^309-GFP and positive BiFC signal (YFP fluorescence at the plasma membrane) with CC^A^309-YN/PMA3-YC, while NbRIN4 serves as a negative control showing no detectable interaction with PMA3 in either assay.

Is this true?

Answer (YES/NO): YES